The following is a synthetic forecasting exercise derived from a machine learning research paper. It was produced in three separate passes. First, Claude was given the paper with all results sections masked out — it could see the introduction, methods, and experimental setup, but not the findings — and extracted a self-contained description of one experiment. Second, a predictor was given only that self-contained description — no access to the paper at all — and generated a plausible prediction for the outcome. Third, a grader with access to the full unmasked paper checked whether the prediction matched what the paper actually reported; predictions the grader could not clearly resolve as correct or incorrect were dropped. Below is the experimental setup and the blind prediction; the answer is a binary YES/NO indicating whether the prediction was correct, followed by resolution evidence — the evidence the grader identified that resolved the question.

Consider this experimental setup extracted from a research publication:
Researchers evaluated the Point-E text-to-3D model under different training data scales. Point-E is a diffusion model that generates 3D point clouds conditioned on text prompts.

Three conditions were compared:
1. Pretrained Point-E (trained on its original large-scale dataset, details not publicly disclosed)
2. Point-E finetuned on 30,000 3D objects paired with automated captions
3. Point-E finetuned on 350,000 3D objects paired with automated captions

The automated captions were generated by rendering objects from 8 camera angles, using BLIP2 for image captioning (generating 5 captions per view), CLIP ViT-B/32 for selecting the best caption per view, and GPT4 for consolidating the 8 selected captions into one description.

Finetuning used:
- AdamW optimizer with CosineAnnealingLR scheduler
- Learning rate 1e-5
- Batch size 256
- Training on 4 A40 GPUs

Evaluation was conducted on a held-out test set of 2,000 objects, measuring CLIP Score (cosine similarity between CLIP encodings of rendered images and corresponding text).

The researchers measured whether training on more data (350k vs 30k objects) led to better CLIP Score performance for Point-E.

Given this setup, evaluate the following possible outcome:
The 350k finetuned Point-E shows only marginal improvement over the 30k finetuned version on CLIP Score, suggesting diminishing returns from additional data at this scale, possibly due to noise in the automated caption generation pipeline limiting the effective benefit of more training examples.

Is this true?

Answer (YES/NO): NO